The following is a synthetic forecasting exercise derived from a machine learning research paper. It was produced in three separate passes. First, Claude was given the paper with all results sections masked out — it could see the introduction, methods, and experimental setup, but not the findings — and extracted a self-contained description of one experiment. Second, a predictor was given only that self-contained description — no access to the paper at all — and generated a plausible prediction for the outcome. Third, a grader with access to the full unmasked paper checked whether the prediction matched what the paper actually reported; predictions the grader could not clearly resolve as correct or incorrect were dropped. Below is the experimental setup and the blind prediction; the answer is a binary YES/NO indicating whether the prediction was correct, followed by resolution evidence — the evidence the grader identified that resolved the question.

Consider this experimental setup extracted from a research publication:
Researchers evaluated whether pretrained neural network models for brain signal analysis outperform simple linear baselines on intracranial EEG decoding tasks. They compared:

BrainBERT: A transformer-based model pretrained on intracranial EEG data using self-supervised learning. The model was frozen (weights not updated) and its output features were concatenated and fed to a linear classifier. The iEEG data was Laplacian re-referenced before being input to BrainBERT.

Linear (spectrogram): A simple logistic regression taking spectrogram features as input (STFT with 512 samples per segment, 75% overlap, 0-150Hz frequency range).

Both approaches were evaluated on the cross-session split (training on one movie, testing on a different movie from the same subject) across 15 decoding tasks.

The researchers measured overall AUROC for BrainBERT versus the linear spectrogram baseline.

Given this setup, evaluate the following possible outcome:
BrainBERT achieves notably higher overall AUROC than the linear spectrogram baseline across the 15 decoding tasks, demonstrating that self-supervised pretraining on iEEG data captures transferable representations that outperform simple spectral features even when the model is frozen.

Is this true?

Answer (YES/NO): NO